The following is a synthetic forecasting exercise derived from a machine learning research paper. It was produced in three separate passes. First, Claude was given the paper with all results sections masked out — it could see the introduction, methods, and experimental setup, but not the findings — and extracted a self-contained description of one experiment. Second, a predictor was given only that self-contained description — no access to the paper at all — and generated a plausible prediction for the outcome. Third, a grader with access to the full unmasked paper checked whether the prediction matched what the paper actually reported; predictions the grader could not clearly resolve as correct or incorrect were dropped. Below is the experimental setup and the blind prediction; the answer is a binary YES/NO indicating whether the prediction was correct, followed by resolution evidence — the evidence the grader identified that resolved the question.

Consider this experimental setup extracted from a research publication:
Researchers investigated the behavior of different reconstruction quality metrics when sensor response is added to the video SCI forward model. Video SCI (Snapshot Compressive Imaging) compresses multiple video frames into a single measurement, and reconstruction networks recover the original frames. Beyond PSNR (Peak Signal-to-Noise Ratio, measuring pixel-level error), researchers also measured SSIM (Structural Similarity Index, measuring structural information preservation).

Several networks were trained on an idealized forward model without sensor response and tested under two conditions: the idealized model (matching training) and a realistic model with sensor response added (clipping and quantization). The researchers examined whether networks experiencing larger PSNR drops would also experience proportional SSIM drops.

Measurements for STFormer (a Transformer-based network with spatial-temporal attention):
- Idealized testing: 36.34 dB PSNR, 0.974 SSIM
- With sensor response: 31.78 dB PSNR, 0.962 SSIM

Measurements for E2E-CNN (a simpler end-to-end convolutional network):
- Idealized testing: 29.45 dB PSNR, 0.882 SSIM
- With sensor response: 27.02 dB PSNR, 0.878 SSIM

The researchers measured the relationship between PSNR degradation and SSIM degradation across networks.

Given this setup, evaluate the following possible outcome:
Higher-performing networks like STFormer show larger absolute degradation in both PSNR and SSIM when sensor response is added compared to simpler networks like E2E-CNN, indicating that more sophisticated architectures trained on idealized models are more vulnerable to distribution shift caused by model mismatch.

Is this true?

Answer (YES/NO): YES